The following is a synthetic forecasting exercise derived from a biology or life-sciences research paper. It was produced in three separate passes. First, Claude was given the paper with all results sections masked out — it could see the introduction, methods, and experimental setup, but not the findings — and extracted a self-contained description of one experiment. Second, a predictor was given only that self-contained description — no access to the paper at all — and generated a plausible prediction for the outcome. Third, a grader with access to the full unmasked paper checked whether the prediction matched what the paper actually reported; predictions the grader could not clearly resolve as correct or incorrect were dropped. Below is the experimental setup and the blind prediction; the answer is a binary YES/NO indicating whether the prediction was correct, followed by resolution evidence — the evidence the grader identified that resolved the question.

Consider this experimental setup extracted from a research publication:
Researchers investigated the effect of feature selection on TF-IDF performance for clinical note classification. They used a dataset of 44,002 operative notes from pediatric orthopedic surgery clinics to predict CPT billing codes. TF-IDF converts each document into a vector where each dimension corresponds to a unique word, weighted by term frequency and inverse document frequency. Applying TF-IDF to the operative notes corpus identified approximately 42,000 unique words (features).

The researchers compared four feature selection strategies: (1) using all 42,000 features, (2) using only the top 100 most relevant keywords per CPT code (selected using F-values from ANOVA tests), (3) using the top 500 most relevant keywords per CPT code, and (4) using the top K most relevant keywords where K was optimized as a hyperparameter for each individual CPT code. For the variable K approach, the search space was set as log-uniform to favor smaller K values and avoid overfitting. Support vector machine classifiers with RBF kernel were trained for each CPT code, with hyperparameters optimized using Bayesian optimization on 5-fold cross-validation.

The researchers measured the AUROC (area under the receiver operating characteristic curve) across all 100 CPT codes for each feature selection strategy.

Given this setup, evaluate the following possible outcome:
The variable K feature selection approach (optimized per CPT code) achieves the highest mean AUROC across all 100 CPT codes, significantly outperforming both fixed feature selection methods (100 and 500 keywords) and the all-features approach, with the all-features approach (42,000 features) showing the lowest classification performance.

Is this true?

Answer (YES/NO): NO